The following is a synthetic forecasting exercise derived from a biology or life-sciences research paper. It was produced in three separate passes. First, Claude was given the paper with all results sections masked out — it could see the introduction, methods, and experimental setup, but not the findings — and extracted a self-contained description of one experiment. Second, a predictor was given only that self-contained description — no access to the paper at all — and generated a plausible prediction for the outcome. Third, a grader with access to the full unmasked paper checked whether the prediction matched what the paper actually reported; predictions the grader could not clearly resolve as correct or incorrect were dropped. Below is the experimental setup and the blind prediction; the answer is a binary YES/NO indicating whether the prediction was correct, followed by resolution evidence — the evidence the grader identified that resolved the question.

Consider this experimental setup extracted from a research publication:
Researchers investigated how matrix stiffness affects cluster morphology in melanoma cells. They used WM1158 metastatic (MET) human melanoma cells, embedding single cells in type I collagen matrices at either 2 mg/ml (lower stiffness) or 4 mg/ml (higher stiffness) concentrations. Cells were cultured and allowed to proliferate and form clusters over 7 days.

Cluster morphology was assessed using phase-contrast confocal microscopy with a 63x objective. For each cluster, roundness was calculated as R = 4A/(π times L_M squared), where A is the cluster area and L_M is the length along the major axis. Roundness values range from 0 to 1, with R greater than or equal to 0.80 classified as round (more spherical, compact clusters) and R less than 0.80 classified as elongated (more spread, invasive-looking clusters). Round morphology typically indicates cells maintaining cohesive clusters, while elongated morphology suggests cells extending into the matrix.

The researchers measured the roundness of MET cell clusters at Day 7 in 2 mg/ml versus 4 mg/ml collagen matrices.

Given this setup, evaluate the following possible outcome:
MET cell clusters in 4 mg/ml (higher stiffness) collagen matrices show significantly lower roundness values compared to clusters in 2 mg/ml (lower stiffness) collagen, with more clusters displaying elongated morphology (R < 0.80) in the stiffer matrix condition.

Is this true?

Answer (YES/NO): NO